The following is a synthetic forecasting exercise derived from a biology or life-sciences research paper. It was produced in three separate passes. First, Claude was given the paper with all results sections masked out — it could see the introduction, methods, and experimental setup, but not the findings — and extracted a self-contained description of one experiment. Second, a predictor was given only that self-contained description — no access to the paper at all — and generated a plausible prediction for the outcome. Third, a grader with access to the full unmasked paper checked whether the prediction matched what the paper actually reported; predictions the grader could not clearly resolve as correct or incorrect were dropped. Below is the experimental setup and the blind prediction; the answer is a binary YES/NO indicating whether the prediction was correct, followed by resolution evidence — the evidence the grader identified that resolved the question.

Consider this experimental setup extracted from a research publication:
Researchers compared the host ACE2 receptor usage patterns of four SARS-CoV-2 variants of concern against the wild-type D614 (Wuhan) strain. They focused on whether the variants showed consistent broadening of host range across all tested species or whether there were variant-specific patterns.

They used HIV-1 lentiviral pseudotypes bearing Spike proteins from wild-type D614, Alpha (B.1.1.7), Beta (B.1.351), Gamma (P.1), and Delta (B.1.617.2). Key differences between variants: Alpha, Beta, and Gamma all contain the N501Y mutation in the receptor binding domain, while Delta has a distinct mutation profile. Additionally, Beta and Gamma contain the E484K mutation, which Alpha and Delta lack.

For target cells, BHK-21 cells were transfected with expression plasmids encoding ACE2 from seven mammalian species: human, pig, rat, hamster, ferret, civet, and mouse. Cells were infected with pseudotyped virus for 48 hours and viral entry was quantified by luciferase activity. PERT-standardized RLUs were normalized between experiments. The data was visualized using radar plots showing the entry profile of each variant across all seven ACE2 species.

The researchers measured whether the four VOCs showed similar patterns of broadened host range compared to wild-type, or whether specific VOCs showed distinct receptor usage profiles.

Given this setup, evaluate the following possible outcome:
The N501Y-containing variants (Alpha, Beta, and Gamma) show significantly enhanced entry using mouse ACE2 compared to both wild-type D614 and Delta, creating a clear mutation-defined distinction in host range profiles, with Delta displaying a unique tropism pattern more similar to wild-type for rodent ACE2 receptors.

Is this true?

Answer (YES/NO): YES